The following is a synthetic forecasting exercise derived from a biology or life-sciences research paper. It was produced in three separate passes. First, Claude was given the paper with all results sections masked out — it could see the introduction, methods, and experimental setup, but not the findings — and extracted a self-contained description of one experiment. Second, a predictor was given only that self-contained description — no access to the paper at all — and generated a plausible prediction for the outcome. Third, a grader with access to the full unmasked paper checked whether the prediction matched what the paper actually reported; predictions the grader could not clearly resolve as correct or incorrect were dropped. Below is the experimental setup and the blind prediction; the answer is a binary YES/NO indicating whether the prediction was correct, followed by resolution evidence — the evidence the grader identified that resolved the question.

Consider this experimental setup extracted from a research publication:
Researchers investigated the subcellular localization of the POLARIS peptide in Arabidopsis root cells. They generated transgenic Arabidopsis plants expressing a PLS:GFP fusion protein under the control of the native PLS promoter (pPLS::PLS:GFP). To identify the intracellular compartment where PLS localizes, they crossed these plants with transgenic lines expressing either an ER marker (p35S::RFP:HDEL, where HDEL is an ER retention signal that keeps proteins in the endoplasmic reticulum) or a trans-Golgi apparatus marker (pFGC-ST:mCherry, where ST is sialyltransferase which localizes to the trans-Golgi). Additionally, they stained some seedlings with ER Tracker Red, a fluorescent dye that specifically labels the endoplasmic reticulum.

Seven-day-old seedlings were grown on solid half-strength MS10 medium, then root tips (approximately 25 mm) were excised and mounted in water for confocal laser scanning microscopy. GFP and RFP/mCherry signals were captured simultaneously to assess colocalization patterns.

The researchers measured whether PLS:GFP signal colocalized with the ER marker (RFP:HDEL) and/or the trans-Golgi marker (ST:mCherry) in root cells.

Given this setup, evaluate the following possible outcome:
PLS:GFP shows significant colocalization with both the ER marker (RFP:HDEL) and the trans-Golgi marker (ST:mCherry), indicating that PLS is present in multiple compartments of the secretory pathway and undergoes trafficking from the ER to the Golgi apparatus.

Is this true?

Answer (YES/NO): NO